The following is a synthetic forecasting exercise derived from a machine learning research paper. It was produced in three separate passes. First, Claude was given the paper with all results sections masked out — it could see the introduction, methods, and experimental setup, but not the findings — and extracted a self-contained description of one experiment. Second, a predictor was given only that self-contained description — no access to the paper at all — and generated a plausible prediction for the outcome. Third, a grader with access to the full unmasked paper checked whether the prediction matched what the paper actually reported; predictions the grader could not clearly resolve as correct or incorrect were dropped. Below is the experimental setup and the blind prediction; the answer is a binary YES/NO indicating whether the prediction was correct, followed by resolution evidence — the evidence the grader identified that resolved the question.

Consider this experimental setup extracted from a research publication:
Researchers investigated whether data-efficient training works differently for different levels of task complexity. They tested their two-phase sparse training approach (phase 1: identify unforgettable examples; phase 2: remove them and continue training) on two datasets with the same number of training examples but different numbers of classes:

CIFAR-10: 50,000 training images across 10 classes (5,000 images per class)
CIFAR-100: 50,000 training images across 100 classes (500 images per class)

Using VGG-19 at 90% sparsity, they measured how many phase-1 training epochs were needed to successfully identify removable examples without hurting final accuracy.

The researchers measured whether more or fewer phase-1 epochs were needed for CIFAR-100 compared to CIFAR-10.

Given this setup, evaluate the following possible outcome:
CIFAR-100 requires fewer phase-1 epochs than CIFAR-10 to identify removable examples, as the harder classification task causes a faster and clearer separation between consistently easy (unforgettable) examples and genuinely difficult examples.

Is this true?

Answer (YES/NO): NO